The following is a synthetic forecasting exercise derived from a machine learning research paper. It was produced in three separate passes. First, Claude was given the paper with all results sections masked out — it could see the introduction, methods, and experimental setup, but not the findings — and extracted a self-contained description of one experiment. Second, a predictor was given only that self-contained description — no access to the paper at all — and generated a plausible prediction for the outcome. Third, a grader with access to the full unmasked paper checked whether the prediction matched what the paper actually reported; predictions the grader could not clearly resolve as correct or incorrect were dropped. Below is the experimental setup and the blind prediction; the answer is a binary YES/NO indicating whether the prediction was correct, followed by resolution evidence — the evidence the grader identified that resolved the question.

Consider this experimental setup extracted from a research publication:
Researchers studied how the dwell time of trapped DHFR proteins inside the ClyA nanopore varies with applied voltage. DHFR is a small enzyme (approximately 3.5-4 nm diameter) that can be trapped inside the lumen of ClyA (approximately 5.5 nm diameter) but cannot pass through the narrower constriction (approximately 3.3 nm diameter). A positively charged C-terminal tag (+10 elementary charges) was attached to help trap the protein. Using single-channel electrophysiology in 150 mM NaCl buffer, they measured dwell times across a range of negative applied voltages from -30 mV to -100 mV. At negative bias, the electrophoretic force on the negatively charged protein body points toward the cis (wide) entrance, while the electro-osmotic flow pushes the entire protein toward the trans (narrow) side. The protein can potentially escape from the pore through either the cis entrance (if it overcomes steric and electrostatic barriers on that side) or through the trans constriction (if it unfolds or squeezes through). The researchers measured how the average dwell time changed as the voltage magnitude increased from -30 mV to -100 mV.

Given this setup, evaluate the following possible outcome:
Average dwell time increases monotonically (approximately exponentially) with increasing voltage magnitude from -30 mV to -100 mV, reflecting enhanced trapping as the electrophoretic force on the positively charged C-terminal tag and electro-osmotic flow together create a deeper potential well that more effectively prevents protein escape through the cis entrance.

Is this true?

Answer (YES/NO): NO